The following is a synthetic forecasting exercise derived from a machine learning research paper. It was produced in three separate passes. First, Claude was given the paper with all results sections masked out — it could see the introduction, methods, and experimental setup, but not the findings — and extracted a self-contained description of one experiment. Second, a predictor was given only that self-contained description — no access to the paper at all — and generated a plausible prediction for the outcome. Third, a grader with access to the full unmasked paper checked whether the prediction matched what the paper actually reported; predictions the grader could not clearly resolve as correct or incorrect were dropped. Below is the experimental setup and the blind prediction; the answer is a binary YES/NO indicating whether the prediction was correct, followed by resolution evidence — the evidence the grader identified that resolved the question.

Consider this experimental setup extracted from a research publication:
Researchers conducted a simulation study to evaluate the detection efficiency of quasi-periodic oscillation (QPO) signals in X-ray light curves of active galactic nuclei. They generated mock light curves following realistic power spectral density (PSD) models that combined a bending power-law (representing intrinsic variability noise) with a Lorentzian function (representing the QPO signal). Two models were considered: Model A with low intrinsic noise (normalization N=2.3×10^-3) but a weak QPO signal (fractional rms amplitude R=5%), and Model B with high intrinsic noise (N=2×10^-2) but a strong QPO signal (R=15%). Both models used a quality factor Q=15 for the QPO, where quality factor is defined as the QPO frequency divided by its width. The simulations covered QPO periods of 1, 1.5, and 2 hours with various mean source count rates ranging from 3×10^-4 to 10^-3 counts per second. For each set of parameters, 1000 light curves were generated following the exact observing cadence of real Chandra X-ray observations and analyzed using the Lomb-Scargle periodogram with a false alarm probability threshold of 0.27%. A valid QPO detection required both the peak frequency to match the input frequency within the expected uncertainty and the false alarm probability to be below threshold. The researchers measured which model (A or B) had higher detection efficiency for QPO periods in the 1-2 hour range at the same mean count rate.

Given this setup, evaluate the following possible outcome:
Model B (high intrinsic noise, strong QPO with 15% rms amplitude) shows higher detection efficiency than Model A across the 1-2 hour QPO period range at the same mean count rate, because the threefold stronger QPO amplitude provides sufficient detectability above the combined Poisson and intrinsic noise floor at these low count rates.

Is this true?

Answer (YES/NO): NO